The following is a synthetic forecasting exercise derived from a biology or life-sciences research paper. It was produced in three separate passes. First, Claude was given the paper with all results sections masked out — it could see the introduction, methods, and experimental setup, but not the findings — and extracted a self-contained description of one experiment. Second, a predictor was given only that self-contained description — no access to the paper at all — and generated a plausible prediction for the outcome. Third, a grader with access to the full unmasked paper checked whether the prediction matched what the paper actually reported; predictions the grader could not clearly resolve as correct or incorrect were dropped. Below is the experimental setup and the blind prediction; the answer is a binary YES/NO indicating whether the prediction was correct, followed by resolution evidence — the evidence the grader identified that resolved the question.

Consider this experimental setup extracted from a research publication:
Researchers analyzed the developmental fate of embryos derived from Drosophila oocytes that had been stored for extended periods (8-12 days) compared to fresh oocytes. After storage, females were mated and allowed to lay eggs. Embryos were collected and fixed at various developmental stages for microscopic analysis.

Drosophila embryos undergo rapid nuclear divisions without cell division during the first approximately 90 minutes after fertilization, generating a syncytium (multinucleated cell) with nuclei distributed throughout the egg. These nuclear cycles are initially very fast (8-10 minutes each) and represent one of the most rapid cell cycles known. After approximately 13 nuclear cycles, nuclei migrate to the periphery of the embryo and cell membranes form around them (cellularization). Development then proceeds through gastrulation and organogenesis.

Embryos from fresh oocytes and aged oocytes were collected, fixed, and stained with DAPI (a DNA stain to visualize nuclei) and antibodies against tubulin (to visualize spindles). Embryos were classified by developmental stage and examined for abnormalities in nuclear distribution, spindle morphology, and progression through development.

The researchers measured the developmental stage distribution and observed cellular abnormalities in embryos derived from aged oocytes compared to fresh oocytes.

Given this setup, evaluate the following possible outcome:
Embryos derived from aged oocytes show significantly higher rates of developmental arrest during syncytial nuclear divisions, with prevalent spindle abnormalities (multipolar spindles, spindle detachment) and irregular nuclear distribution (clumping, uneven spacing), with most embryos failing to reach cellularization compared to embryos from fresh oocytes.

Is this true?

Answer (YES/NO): NO